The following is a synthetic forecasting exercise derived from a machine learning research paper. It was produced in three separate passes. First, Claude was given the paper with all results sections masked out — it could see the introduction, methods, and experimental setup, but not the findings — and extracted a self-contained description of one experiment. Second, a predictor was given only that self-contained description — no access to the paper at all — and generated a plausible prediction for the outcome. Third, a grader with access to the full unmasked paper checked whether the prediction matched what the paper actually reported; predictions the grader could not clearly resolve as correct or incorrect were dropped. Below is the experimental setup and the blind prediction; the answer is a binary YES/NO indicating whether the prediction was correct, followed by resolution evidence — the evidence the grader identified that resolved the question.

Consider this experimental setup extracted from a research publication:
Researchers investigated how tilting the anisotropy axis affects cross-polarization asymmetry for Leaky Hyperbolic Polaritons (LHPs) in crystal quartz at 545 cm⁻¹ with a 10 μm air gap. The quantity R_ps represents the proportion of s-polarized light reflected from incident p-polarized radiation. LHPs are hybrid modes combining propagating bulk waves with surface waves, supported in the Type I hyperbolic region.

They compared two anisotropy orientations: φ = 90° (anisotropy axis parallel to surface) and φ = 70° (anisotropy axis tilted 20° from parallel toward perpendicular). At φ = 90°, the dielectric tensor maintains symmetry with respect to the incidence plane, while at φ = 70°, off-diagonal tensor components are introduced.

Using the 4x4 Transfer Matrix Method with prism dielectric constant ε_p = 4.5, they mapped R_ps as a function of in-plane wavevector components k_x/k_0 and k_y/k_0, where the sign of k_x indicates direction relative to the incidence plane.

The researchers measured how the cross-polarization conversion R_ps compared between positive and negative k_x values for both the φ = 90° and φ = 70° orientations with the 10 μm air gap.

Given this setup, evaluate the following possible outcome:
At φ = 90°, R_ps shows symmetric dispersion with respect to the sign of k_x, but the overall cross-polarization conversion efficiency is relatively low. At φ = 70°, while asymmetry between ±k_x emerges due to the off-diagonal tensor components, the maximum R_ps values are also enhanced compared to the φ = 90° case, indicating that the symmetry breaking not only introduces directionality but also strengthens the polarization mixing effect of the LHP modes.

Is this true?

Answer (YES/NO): YES